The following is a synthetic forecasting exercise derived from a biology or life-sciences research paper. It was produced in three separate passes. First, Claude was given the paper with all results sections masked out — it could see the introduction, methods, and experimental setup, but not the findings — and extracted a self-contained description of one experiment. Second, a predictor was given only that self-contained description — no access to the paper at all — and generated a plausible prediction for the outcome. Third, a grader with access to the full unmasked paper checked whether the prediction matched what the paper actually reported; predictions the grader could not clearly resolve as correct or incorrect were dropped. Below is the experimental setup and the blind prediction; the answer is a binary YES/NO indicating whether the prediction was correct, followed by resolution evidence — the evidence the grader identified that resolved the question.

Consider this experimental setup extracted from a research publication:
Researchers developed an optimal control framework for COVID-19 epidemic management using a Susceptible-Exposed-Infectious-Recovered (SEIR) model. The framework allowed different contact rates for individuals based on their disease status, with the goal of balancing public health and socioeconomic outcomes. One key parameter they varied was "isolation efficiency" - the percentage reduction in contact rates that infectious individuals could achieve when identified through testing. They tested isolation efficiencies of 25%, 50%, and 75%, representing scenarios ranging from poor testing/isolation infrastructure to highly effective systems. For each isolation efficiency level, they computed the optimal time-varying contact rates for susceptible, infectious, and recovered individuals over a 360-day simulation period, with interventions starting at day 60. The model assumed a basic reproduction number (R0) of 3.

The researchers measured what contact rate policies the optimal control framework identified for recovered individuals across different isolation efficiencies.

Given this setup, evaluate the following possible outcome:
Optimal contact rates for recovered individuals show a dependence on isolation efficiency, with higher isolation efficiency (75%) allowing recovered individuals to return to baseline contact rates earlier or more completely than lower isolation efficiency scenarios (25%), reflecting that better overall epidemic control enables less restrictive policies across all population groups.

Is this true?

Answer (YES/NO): NO